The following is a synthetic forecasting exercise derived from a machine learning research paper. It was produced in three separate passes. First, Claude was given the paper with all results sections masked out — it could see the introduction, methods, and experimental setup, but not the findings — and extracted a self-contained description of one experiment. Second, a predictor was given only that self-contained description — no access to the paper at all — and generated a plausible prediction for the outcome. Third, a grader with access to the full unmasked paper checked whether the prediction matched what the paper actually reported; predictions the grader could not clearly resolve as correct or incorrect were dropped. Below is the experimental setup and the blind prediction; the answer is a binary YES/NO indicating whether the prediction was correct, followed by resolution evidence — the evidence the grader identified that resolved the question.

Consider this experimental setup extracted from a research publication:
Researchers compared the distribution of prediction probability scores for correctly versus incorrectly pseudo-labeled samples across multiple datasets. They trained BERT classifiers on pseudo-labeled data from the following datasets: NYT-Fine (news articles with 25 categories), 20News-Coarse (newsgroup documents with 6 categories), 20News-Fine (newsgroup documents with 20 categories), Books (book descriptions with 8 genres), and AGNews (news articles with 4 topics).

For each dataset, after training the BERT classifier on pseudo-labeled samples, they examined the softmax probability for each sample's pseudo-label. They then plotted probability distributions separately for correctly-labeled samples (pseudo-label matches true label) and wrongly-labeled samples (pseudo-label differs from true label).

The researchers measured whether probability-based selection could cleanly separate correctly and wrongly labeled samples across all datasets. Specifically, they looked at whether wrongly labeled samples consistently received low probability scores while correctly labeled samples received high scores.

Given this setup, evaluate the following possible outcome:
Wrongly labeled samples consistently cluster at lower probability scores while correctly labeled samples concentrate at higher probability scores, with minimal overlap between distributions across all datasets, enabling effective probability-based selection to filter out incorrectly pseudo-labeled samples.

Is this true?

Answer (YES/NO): NO